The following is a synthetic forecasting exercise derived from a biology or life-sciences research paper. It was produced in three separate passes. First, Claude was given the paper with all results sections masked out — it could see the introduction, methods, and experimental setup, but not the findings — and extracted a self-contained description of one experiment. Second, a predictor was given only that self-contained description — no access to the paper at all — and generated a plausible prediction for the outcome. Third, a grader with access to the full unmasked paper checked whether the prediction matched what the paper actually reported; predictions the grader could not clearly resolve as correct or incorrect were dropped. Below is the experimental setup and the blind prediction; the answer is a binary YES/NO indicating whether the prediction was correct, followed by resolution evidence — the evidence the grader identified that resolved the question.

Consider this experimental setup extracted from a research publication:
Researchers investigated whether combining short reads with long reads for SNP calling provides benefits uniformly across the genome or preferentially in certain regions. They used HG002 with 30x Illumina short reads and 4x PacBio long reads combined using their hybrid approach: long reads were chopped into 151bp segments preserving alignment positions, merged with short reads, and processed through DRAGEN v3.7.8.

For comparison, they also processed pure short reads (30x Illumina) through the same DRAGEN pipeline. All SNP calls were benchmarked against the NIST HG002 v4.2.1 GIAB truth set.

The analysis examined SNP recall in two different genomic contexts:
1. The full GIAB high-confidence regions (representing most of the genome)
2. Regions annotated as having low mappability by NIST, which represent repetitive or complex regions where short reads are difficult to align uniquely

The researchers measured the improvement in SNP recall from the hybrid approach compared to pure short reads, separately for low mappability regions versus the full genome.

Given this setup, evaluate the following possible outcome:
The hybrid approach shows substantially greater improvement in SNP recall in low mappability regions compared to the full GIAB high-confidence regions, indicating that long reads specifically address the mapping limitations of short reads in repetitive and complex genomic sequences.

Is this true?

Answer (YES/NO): YES